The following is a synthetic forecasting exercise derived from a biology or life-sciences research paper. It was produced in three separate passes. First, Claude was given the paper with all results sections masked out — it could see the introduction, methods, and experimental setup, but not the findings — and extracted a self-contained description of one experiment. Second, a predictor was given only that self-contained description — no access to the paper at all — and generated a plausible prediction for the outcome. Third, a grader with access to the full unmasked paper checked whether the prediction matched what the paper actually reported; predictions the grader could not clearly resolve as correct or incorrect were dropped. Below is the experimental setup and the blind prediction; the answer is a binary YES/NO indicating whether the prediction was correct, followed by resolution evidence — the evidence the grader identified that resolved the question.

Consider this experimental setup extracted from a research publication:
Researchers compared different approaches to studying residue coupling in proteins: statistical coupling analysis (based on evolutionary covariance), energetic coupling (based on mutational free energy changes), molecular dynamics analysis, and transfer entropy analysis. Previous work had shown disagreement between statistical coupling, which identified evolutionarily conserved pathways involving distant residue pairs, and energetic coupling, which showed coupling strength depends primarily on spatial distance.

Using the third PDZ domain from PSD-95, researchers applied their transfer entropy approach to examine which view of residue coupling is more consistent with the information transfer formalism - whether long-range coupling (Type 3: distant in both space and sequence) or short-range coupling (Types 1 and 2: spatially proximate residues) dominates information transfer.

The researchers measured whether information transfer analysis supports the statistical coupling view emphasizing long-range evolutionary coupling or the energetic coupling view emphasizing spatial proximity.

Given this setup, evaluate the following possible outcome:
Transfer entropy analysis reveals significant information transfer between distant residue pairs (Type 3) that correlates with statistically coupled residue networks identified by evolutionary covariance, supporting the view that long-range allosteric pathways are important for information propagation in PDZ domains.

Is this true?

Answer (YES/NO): YES